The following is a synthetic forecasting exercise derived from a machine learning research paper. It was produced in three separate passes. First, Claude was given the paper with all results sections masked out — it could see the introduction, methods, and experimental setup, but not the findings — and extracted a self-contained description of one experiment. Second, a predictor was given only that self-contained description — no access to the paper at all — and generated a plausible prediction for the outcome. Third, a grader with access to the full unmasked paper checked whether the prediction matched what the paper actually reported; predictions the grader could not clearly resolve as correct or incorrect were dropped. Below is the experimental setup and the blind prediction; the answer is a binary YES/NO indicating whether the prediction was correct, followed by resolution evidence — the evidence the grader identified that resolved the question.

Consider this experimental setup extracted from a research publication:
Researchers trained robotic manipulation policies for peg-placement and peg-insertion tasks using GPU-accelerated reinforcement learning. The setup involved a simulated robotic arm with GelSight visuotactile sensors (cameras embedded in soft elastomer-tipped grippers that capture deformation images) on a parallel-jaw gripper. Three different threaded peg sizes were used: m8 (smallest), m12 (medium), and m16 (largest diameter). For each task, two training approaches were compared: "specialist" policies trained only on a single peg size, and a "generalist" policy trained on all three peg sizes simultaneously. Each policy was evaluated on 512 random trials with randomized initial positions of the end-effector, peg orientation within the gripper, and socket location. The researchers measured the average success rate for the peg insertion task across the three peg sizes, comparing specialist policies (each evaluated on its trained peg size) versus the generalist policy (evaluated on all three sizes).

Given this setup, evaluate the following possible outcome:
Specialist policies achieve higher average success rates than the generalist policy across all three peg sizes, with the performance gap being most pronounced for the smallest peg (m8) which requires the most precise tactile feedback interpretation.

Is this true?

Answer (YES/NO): NO